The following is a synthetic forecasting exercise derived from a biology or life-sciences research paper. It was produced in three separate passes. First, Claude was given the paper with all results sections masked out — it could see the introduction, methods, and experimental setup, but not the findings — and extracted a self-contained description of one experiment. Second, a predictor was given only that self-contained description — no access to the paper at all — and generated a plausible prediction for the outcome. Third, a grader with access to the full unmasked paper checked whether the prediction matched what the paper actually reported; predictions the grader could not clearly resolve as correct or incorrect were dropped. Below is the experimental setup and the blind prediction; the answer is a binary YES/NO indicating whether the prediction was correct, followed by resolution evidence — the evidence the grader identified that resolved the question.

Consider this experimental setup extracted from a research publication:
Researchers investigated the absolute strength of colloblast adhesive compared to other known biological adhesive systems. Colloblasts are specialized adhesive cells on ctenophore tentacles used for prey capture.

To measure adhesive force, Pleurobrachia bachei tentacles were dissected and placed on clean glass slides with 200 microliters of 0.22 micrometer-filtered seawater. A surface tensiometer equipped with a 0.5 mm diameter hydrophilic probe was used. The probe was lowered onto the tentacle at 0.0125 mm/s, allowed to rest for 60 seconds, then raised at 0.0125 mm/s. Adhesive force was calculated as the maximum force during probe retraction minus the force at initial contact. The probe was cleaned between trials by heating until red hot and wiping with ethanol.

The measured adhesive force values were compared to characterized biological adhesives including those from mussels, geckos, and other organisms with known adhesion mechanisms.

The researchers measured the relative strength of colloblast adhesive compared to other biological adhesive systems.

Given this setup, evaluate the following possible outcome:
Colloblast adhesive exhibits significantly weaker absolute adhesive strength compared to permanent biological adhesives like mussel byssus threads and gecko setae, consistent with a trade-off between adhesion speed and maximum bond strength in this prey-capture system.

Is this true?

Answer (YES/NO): NO